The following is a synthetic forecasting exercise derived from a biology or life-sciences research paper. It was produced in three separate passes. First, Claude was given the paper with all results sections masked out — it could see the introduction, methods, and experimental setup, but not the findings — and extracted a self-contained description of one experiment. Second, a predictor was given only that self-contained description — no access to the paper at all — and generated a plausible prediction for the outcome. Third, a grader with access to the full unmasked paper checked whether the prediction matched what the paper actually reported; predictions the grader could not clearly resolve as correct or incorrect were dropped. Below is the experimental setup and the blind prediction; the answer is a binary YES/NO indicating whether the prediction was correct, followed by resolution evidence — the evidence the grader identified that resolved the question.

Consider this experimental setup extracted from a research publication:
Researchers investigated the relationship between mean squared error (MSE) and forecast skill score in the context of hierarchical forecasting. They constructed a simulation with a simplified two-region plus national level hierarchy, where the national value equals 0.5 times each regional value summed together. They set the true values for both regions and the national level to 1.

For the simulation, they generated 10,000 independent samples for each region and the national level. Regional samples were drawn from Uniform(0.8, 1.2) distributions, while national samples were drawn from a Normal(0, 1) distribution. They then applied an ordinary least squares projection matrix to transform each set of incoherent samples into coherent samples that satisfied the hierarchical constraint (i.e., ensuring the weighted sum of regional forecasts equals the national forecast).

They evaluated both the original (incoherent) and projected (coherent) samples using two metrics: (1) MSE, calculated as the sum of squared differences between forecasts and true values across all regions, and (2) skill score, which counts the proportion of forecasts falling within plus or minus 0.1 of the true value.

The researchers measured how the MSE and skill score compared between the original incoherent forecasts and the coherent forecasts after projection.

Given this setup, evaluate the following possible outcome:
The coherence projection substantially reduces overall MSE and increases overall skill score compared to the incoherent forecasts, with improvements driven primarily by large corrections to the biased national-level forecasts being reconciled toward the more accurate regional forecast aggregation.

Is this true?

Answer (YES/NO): NO